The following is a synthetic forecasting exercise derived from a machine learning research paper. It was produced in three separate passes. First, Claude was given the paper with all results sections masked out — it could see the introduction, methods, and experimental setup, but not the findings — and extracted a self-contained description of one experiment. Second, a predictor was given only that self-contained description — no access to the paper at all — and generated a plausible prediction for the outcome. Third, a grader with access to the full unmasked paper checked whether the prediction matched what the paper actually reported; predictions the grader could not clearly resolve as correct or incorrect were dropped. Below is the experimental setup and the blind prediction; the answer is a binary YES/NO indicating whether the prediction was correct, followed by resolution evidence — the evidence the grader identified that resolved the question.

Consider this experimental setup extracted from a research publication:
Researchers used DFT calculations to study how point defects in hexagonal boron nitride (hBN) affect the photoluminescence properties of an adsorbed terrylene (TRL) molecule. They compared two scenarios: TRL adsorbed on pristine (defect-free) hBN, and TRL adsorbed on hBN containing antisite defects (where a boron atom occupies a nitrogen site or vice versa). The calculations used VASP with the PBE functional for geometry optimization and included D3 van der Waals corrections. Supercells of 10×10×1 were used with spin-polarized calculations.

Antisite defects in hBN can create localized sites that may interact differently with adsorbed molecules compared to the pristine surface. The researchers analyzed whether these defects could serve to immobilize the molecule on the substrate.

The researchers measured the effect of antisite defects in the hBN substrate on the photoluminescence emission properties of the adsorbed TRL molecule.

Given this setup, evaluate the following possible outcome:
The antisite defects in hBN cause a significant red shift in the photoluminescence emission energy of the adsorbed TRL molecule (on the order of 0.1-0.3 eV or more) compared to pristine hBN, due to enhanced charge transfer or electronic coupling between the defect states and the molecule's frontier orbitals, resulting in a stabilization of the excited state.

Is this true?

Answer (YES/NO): NO